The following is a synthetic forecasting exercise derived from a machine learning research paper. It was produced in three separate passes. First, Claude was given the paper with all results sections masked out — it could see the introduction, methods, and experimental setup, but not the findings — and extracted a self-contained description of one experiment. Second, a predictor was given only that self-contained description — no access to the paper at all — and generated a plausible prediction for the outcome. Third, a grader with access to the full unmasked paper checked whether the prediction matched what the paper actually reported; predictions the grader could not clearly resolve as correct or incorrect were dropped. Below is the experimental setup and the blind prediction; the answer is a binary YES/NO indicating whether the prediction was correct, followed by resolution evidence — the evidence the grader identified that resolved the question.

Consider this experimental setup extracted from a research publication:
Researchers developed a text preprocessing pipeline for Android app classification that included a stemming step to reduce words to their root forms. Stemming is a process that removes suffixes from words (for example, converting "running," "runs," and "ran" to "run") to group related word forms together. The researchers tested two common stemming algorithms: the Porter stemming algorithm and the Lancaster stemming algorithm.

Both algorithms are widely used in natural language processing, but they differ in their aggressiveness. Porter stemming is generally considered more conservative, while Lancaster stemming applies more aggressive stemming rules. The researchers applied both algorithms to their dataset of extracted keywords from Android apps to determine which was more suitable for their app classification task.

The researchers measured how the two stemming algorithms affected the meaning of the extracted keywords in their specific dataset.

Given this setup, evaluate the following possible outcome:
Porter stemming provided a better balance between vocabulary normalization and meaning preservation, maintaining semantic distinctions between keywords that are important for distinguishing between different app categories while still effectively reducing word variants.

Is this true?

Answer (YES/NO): NO